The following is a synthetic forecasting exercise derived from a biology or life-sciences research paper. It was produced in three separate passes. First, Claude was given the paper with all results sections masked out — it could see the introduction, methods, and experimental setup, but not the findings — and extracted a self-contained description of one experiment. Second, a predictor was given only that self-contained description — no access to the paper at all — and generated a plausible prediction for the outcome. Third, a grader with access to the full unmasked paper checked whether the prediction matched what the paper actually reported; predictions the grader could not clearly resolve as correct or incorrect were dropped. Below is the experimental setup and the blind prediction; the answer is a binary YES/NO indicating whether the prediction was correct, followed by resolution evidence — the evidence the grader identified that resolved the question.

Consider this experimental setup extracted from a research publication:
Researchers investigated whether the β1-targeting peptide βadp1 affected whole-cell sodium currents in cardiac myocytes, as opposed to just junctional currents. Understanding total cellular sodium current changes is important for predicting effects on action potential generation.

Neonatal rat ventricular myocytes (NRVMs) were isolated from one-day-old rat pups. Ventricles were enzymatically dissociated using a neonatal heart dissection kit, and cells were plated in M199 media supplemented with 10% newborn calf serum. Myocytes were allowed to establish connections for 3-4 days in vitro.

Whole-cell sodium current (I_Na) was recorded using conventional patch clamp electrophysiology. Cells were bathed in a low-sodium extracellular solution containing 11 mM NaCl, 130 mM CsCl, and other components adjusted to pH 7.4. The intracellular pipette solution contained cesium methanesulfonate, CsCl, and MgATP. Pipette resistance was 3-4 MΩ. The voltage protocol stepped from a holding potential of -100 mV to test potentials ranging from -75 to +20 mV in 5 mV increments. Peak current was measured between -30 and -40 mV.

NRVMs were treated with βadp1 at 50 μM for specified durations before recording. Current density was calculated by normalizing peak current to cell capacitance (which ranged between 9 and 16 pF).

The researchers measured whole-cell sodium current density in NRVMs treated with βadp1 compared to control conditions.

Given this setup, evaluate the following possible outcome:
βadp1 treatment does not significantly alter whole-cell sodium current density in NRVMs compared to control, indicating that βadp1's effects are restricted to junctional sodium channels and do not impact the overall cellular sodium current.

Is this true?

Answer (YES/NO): YES